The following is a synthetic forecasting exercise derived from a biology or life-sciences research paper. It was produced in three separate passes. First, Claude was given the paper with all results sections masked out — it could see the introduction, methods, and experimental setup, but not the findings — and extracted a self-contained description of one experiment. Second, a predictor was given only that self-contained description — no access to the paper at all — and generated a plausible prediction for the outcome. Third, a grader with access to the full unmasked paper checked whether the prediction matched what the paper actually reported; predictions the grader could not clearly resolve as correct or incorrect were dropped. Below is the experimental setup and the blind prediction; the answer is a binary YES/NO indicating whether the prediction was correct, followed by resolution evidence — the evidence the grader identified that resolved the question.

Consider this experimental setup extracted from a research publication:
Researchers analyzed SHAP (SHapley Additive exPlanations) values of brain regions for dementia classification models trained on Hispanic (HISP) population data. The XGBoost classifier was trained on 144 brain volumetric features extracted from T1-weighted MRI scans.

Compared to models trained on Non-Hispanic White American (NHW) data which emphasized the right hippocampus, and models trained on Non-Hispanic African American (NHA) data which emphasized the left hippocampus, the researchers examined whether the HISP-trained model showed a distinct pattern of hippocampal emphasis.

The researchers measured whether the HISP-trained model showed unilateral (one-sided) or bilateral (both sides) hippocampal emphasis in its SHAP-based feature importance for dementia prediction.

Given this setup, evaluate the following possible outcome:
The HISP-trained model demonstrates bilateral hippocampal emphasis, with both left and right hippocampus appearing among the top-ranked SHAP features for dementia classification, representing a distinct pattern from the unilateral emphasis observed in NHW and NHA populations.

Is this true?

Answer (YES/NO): YES